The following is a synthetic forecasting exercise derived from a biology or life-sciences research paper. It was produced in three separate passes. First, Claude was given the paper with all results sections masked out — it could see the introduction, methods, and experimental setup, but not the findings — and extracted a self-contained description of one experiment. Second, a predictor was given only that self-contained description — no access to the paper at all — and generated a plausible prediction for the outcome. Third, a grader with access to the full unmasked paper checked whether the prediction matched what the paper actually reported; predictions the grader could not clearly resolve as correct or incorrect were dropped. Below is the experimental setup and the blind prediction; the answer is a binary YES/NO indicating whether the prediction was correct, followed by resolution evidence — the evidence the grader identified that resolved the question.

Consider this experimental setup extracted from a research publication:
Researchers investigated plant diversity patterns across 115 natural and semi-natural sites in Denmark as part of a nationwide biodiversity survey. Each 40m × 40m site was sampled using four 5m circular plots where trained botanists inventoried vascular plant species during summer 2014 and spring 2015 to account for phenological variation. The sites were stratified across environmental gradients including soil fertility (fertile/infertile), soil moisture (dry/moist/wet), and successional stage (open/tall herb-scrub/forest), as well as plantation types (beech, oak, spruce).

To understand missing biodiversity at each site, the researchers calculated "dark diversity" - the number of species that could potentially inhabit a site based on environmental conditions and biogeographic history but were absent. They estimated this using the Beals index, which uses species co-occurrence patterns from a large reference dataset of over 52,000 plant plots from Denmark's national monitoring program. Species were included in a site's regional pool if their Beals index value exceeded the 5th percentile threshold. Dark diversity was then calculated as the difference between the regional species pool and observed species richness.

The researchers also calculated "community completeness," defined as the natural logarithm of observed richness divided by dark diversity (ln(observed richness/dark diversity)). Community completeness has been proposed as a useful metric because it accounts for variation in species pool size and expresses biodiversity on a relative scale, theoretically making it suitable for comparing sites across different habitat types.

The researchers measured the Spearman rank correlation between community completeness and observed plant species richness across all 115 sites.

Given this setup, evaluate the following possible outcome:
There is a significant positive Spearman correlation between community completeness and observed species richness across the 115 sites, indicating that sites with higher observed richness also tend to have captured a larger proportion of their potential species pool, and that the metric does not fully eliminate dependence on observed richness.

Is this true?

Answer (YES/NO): YES